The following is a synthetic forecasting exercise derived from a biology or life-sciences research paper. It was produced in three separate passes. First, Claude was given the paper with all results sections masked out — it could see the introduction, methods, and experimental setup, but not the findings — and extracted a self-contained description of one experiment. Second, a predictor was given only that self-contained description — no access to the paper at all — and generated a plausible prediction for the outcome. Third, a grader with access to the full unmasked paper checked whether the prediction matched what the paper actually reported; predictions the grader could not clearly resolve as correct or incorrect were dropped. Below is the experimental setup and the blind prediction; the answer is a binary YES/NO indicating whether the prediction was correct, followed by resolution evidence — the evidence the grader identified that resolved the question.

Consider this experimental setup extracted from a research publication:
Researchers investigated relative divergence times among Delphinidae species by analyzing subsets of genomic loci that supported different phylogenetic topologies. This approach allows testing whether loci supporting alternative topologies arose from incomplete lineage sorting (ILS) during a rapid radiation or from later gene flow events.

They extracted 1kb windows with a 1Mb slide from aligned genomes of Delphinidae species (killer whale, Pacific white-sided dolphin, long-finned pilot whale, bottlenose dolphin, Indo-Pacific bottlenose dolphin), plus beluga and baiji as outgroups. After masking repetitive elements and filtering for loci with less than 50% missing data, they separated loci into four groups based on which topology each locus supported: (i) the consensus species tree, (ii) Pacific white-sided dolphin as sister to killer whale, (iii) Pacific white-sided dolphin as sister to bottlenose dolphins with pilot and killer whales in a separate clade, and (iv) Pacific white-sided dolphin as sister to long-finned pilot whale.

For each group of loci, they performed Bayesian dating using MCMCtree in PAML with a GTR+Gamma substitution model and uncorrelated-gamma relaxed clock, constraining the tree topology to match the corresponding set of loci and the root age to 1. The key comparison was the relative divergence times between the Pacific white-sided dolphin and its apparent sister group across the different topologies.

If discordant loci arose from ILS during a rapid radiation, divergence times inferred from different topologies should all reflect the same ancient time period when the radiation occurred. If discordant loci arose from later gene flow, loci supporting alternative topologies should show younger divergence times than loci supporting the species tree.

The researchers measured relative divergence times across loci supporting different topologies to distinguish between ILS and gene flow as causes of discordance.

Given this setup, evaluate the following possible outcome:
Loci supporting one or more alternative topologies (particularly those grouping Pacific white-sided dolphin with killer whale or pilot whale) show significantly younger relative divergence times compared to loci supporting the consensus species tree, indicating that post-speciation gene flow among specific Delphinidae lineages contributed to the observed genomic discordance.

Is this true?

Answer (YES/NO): YES